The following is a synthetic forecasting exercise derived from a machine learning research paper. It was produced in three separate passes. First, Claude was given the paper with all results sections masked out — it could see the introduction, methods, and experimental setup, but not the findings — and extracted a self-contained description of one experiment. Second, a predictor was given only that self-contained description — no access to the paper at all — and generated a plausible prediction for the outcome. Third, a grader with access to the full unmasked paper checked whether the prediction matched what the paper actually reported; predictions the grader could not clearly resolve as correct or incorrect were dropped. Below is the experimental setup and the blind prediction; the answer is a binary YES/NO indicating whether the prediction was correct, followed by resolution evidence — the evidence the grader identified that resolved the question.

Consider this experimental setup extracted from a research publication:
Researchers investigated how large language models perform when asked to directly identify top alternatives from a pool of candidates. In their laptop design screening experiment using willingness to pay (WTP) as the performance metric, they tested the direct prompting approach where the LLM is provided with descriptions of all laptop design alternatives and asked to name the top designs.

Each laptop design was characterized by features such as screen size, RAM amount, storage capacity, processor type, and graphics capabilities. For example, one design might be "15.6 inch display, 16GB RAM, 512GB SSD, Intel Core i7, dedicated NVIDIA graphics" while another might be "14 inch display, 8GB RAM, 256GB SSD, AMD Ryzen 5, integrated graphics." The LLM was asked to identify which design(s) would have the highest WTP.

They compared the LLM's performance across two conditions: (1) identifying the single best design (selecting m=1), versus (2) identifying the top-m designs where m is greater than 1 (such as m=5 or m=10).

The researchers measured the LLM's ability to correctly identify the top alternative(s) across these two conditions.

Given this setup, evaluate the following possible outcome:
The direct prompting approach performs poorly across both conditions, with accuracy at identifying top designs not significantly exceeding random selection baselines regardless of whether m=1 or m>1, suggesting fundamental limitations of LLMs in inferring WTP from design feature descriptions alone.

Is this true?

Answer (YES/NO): NO